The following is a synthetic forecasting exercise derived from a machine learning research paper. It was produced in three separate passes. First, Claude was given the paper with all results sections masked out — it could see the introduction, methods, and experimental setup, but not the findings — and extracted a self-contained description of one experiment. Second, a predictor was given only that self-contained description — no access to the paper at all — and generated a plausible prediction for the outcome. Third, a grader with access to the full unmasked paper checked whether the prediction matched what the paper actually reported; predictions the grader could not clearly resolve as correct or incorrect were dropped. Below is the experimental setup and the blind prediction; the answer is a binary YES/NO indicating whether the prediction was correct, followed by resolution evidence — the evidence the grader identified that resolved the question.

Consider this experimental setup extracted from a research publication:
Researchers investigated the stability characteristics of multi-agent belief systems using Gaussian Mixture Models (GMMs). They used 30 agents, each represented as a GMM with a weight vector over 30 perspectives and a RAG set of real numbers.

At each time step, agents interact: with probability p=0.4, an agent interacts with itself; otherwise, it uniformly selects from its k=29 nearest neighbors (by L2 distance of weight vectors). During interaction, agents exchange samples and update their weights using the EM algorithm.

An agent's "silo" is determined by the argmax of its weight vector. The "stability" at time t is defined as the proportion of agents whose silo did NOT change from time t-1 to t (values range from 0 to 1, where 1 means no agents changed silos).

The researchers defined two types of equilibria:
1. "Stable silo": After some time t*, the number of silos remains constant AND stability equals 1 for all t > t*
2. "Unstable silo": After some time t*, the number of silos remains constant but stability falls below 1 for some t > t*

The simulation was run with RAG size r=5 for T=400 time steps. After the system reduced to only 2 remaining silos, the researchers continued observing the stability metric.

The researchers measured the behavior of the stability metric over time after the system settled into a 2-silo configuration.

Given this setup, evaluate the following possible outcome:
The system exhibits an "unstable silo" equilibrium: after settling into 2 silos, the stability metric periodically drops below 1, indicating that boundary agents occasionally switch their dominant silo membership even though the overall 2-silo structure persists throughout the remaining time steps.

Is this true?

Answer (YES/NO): YES